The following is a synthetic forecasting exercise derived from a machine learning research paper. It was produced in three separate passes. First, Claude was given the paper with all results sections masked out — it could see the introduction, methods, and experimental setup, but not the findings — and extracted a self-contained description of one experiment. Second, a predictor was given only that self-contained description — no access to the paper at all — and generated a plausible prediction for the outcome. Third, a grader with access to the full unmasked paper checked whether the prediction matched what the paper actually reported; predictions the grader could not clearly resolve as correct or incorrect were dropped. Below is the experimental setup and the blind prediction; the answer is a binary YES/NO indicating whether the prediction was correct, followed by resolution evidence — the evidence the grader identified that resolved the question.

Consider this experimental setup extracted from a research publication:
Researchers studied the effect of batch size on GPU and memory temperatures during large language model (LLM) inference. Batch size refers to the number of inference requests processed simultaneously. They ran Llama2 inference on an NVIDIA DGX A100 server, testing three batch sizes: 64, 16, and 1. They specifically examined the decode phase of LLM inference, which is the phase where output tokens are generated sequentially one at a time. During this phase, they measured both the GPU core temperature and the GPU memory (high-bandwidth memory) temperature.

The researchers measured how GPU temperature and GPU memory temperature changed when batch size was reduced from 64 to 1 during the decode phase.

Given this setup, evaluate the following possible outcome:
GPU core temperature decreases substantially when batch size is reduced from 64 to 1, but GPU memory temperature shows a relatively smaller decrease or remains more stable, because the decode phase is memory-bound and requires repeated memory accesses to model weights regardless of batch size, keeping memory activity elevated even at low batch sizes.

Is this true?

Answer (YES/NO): NO